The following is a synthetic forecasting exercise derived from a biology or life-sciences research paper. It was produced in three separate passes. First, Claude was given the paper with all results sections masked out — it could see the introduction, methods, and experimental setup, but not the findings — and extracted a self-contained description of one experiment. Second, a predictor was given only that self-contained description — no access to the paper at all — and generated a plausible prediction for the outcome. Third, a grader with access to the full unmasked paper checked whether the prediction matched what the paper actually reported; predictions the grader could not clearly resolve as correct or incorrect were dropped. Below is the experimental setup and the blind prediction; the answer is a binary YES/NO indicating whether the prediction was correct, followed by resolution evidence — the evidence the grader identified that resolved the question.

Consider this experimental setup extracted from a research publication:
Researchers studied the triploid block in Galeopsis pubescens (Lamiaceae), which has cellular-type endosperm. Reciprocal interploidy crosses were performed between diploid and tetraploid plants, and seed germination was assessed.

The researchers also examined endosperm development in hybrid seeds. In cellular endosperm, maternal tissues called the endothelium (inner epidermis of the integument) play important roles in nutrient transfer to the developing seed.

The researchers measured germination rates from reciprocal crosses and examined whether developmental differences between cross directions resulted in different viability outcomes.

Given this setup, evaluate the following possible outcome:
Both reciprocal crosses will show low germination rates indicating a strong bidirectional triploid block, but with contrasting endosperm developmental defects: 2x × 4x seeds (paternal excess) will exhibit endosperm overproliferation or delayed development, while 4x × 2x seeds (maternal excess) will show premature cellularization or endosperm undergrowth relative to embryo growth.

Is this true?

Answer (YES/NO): NO